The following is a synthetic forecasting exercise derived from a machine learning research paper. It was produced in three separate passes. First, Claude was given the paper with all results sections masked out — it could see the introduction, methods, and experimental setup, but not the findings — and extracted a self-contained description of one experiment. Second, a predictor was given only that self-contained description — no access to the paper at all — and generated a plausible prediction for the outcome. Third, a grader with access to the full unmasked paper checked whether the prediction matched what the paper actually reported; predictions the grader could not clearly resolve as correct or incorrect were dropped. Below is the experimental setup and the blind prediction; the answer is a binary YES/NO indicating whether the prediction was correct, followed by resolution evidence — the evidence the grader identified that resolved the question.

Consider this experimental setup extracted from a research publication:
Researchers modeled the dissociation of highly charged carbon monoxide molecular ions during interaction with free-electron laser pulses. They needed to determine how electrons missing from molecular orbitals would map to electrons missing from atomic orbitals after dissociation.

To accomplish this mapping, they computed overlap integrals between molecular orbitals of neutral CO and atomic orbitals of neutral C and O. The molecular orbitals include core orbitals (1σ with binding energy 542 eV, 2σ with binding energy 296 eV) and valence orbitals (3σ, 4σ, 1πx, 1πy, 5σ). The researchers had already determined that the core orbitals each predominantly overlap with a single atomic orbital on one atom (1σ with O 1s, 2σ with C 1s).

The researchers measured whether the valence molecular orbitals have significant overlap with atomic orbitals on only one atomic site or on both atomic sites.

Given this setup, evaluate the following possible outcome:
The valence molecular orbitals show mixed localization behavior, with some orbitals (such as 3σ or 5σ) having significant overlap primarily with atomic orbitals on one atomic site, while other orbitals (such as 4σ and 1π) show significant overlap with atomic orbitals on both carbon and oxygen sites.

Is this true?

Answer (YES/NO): NO